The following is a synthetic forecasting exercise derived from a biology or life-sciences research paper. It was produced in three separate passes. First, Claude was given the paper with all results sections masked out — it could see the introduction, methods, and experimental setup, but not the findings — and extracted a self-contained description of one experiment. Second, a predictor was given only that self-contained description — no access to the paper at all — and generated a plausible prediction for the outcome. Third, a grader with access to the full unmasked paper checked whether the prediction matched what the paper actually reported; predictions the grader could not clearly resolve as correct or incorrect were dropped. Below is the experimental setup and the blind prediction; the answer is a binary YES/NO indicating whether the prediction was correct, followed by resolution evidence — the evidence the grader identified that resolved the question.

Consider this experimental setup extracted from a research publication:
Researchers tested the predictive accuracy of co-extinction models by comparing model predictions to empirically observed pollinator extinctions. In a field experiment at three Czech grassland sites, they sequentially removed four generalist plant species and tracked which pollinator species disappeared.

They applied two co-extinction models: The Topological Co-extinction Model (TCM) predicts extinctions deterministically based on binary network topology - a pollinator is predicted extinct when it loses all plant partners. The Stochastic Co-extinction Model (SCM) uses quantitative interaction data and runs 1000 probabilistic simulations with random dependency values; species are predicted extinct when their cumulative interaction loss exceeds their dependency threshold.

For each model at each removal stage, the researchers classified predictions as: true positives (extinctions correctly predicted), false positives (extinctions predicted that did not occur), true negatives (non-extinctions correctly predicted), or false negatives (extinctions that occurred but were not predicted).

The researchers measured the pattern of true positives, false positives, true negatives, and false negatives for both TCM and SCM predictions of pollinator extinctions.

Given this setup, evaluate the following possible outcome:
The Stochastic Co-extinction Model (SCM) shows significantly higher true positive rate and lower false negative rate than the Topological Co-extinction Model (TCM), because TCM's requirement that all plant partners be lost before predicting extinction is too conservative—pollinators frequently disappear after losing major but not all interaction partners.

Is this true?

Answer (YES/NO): NO